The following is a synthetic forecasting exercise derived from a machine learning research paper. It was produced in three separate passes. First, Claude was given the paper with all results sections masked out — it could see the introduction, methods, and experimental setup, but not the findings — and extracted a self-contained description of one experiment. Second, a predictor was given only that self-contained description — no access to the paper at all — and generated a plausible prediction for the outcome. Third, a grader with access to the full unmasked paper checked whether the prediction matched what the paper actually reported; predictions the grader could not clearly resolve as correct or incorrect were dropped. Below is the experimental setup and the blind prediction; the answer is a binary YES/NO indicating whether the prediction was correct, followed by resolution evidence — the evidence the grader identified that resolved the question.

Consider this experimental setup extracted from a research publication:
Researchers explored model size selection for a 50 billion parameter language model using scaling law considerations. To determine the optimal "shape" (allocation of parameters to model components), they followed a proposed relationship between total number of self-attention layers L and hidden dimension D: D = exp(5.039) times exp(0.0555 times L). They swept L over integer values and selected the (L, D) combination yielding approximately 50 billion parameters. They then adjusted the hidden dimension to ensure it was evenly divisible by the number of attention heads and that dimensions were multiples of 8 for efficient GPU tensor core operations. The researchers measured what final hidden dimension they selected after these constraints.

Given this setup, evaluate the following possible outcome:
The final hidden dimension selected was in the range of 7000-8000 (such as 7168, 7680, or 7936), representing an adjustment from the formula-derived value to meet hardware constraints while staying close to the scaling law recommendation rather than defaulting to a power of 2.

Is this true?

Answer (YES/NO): YES